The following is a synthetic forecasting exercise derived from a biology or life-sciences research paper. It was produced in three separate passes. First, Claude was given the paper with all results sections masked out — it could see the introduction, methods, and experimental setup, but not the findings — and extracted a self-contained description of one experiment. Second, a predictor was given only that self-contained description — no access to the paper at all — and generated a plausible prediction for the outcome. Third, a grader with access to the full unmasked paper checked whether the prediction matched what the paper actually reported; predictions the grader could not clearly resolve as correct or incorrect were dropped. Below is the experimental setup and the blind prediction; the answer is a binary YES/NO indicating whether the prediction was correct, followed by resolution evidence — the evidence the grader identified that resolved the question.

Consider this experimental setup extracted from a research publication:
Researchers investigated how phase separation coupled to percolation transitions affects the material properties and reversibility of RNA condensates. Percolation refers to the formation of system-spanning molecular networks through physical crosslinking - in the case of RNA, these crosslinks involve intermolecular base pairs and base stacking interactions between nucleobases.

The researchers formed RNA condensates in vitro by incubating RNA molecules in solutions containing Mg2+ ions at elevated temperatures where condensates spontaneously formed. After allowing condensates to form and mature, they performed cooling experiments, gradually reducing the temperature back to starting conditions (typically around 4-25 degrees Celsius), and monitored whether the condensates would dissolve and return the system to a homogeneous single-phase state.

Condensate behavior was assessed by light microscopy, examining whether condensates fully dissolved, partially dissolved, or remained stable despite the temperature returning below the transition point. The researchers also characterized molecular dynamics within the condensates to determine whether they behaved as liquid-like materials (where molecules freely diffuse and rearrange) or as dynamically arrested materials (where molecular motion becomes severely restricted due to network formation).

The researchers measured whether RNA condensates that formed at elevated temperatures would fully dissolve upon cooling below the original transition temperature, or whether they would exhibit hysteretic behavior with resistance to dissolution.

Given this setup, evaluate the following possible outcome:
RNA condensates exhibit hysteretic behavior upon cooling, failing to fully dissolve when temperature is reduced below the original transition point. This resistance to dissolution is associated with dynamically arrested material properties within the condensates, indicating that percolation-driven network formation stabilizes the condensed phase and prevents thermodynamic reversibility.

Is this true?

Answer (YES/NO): YES